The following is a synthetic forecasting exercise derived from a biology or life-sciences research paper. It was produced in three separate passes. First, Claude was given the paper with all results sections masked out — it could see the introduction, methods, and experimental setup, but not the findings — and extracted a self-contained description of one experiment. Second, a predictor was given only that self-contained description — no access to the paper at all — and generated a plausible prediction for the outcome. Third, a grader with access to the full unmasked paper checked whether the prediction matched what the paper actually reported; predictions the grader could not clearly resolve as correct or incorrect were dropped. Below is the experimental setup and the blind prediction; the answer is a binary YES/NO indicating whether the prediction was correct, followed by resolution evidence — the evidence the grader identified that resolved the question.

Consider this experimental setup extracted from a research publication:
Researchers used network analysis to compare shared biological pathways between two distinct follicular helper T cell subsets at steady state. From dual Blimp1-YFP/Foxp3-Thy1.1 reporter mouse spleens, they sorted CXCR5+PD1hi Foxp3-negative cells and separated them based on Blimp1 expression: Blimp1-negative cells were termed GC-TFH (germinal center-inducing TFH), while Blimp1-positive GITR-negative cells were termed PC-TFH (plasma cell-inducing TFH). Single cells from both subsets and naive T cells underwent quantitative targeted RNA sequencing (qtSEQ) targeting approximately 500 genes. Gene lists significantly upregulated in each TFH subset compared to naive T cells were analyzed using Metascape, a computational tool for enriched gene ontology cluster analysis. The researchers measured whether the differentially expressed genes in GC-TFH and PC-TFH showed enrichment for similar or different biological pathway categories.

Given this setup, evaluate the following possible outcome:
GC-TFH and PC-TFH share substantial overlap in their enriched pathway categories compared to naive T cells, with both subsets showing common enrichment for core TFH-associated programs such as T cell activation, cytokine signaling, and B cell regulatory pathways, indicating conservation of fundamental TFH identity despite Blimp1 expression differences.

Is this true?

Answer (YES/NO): YES